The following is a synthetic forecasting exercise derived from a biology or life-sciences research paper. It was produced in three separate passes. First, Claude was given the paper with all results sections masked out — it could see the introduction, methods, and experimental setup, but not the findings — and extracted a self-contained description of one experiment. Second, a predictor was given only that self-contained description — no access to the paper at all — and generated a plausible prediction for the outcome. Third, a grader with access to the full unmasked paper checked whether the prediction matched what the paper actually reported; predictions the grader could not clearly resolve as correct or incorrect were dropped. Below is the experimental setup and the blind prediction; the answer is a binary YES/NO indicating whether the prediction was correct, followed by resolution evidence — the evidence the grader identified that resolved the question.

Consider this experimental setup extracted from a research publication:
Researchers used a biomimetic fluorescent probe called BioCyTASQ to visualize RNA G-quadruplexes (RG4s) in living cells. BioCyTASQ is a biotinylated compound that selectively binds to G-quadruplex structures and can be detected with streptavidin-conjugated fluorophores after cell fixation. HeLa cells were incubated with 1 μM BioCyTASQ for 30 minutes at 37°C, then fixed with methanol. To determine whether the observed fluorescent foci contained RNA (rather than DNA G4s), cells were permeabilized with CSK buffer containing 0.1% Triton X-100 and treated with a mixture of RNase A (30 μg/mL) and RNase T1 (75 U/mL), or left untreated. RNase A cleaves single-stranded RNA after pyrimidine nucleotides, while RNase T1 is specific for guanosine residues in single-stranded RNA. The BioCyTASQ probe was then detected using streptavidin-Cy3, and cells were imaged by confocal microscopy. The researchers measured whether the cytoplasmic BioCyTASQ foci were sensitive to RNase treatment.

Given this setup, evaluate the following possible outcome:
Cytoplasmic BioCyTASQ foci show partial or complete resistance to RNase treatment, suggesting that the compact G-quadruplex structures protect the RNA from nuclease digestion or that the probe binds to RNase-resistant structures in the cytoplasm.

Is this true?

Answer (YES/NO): NO